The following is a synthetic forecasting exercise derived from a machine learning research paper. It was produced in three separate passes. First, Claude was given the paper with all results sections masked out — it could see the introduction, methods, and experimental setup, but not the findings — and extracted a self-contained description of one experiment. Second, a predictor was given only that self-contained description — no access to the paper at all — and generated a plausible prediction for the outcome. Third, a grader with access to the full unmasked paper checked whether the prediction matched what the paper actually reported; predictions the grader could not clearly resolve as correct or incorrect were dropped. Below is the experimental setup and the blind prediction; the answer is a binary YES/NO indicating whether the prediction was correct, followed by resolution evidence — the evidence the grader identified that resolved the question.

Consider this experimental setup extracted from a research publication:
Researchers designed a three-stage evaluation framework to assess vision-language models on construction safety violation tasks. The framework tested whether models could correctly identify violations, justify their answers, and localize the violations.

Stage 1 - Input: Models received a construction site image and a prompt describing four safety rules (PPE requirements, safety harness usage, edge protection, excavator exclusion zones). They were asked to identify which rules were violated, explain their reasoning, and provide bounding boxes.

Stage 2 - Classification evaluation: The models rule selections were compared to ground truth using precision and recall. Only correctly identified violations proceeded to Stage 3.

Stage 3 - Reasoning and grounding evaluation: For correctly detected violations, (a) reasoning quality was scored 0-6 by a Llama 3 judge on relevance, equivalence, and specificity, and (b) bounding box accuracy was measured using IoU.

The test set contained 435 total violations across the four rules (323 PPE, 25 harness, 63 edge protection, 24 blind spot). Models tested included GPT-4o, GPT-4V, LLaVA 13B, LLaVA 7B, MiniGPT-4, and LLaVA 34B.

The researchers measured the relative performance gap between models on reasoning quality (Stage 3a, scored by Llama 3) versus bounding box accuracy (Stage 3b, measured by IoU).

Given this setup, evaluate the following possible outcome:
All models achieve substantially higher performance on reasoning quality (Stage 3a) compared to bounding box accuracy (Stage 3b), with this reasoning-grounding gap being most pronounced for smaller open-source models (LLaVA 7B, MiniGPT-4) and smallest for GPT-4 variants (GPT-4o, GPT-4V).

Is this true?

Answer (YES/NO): NO